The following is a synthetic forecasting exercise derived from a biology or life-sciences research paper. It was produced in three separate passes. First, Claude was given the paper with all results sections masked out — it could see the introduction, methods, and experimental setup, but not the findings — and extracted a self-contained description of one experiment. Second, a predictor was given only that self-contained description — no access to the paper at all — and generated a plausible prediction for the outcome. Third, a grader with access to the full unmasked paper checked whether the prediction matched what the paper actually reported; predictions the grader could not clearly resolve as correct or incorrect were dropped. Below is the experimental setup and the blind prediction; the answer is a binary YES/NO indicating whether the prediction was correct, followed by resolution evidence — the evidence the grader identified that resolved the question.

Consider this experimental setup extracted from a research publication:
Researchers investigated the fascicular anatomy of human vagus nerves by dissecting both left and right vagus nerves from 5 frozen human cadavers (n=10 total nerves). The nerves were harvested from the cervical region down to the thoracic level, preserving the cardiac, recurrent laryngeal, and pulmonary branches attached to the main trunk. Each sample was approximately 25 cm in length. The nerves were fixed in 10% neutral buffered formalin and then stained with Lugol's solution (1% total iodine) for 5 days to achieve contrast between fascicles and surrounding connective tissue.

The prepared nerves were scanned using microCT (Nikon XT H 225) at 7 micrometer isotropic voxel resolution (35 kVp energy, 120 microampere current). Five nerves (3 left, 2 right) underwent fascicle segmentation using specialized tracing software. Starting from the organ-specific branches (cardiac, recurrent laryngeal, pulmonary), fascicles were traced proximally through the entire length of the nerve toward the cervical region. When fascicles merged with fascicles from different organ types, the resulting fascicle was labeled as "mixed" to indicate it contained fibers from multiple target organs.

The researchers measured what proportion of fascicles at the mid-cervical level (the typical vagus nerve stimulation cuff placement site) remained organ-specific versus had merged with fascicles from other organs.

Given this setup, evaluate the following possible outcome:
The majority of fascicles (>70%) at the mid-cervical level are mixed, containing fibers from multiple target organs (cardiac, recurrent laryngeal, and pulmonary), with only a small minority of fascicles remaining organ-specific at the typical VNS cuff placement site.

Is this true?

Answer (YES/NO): YES